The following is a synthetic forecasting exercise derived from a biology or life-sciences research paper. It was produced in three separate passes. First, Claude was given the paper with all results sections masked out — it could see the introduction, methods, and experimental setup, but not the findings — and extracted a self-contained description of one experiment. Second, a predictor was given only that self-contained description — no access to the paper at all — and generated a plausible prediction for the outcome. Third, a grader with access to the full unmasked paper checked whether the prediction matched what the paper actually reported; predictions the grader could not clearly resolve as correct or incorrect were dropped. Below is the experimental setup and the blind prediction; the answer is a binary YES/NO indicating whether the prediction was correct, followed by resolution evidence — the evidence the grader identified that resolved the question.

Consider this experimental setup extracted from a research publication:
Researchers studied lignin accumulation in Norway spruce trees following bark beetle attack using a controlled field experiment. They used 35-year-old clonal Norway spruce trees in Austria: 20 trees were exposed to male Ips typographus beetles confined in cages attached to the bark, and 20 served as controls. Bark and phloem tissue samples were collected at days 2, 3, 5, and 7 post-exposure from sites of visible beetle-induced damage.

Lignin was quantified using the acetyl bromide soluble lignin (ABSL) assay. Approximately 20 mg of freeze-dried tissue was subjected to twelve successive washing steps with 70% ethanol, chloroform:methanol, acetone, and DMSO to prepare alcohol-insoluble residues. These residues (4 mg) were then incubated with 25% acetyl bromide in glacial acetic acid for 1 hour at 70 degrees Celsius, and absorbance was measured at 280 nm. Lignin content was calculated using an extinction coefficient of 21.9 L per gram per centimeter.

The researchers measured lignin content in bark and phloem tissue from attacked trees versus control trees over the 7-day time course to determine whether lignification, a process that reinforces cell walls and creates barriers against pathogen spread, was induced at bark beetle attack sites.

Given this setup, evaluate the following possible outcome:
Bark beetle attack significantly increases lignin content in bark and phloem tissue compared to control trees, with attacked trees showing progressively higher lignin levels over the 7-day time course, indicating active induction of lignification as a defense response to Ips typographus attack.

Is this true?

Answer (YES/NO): NO